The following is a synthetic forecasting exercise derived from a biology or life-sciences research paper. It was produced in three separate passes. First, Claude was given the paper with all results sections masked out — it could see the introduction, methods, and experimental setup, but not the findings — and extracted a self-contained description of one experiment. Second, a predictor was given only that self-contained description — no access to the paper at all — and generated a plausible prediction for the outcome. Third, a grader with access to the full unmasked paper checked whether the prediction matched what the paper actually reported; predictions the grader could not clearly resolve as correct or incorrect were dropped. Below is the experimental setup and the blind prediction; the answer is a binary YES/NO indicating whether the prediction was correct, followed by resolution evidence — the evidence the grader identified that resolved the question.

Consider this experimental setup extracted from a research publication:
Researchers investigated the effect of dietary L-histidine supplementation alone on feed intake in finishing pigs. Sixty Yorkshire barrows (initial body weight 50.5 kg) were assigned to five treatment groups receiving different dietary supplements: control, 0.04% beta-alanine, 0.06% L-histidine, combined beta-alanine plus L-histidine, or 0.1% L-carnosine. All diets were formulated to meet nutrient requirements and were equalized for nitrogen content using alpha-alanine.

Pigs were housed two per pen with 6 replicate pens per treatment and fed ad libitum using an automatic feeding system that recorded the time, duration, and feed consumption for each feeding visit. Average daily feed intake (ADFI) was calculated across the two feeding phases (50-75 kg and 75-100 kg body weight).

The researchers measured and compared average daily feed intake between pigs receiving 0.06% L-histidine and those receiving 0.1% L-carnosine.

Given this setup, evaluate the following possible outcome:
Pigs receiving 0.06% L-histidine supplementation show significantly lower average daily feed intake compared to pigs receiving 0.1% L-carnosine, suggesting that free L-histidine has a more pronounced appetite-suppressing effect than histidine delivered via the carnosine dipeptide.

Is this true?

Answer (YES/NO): YES